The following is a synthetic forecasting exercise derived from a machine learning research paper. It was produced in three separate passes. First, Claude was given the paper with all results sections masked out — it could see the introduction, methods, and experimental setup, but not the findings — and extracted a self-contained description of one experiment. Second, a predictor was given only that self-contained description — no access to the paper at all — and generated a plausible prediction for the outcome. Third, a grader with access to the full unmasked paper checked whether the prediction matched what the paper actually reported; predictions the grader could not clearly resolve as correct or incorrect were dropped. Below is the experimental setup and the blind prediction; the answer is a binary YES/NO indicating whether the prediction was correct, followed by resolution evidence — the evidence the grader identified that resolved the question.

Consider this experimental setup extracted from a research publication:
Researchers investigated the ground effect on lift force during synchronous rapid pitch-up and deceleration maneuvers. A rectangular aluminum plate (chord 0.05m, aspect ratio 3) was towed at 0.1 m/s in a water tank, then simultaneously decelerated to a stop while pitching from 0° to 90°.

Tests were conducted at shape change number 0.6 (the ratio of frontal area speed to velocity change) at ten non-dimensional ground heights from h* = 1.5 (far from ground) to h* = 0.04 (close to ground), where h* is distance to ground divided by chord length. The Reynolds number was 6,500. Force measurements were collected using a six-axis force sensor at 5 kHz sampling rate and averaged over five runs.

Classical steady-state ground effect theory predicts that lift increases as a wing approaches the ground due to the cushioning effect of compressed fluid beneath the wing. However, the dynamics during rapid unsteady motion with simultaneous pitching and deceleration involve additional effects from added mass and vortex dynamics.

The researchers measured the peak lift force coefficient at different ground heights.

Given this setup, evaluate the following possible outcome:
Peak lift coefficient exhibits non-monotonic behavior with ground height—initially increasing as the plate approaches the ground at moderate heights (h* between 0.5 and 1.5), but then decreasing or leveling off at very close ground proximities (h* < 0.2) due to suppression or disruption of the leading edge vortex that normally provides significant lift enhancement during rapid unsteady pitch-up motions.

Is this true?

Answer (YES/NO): NO